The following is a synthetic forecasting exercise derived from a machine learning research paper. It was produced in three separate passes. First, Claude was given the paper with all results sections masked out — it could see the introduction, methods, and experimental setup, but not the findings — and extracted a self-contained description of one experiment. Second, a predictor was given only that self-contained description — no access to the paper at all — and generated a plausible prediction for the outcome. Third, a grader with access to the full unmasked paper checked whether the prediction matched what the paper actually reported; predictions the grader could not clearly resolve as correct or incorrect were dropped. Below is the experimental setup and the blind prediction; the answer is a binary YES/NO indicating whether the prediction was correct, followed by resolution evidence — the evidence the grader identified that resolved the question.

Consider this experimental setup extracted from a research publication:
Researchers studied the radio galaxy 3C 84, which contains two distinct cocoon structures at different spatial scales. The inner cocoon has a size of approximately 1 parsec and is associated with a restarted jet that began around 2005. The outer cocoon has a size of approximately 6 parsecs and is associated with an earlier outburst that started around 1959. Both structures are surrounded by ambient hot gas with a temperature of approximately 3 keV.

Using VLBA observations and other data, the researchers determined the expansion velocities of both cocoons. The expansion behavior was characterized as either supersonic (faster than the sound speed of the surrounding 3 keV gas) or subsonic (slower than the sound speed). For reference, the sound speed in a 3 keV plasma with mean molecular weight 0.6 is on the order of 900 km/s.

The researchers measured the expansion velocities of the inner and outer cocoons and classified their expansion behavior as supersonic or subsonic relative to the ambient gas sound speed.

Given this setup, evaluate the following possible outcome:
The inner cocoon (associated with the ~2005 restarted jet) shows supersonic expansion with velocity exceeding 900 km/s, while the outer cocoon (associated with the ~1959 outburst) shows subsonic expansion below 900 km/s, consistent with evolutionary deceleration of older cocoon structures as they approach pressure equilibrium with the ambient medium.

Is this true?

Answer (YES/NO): YES